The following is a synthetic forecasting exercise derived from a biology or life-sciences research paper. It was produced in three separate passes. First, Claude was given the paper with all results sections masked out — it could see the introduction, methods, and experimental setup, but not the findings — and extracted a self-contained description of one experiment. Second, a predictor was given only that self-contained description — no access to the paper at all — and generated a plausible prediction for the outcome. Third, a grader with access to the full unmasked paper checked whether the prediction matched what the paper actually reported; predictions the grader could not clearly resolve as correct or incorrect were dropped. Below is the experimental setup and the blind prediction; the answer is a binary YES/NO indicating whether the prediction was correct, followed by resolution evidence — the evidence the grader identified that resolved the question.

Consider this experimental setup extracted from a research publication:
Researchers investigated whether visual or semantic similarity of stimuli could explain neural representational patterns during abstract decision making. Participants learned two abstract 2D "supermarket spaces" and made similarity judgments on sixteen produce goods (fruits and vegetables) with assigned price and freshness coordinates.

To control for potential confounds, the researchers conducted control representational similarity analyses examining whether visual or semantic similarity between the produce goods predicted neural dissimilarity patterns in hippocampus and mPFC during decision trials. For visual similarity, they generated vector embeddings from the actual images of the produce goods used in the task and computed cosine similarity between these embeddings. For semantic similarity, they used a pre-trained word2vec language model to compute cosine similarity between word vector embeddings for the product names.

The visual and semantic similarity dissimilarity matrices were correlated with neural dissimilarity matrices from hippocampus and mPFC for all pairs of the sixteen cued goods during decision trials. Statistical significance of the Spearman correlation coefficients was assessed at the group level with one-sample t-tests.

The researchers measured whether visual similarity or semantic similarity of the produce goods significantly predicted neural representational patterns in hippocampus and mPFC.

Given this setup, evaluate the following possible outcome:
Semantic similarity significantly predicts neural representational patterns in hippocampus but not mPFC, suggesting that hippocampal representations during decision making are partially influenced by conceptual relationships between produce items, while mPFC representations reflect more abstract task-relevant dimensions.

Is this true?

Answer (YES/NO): NO